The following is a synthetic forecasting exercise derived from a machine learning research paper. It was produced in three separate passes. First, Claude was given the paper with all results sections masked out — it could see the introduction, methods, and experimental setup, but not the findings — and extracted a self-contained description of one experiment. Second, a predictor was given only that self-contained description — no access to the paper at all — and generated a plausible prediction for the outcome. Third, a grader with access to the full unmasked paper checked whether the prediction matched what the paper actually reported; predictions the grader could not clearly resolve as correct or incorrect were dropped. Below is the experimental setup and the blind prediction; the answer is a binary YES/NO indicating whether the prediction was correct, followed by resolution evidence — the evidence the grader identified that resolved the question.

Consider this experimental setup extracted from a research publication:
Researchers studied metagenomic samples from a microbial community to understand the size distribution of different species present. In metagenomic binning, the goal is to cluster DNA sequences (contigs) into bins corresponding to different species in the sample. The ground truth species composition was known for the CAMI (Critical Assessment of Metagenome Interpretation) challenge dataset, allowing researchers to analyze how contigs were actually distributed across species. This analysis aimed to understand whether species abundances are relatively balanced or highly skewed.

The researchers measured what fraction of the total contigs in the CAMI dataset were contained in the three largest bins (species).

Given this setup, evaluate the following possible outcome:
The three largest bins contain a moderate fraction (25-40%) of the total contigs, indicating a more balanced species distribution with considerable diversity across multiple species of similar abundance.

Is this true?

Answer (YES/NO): NO